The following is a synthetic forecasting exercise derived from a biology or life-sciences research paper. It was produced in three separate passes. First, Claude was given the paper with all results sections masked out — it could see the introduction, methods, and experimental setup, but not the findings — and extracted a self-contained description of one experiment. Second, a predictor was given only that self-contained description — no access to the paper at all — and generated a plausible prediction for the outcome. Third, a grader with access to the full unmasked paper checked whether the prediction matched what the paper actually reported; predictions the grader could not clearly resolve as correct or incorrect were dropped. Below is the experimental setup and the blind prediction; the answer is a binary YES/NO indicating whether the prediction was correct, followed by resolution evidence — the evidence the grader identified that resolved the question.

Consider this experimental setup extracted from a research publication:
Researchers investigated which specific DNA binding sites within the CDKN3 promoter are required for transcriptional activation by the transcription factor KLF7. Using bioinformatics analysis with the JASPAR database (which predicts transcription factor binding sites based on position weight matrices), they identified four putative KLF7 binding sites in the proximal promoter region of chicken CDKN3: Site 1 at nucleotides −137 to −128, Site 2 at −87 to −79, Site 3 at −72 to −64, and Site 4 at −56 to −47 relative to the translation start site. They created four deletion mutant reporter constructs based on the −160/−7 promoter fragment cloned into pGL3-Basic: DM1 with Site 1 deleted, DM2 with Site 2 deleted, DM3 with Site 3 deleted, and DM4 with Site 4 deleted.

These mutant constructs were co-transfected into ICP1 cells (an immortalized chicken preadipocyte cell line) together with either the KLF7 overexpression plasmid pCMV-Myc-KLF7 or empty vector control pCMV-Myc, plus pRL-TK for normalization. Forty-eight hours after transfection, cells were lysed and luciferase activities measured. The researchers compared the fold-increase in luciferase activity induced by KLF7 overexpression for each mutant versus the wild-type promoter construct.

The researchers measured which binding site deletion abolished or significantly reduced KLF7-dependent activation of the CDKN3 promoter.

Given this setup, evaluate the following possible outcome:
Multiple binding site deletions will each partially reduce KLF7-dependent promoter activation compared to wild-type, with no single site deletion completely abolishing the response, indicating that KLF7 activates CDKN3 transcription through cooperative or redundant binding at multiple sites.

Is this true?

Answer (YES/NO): NO